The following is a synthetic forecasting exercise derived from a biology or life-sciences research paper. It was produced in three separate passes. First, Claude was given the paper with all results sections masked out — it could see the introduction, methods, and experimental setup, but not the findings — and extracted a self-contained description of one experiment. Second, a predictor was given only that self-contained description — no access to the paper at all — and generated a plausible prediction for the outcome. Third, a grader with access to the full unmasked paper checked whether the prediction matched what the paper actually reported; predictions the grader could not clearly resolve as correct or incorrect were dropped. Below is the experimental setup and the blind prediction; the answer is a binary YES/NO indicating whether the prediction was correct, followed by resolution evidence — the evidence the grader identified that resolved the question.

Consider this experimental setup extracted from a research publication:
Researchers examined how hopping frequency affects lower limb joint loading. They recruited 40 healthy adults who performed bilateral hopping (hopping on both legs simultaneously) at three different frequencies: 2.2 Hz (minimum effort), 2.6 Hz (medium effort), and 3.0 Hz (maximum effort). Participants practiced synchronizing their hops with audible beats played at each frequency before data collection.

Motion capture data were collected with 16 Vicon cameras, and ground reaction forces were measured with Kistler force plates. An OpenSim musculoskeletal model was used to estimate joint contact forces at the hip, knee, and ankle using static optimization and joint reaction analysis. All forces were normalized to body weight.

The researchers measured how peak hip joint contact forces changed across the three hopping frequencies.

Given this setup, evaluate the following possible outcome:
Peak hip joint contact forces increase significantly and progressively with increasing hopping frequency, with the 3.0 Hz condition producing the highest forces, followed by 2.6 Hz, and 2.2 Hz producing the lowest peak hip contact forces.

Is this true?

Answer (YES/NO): NO